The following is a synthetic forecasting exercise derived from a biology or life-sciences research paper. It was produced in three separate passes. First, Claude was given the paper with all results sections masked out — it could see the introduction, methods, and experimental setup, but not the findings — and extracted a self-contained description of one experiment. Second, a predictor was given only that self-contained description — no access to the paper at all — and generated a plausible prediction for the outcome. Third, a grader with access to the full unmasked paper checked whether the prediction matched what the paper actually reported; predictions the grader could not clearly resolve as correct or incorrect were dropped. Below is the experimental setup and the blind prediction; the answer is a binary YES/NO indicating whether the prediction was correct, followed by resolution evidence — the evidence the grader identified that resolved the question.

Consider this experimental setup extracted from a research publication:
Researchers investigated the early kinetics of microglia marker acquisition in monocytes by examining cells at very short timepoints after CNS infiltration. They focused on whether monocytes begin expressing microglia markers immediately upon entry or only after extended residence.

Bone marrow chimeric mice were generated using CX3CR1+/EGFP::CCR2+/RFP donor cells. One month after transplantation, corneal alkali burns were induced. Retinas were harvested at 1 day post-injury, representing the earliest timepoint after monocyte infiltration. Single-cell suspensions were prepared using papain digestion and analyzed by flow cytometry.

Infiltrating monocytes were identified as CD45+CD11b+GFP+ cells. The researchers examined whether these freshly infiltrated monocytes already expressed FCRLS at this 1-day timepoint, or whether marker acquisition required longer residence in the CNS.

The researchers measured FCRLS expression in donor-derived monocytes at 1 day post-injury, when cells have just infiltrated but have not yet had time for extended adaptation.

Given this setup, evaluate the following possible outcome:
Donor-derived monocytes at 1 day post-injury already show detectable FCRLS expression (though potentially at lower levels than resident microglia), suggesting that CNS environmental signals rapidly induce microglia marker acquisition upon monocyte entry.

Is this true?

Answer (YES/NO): YES